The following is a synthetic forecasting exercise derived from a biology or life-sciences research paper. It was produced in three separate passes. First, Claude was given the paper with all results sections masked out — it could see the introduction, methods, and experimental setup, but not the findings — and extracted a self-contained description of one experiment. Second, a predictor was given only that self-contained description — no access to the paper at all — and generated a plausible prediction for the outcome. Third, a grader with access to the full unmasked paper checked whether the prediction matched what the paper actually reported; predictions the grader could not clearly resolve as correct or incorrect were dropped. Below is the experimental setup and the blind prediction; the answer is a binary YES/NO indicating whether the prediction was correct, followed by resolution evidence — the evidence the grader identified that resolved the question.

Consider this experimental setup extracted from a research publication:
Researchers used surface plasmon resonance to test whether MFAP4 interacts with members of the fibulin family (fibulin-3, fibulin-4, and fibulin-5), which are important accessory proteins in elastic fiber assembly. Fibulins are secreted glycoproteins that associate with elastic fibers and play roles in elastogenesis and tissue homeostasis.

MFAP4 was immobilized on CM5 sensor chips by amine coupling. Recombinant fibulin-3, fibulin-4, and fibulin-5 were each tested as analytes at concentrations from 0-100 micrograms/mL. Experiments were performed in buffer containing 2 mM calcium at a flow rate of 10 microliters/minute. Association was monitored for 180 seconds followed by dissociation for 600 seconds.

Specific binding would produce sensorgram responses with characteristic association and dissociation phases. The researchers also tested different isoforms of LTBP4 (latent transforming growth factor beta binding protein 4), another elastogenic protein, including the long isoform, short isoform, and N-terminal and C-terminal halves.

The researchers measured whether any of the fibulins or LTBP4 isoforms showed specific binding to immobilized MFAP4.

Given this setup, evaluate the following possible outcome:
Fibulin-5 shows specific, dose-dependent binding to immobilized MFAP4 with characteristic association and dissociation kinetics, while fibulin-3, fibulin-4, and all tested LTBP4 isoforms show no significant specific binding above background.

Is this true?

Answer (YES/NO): NO